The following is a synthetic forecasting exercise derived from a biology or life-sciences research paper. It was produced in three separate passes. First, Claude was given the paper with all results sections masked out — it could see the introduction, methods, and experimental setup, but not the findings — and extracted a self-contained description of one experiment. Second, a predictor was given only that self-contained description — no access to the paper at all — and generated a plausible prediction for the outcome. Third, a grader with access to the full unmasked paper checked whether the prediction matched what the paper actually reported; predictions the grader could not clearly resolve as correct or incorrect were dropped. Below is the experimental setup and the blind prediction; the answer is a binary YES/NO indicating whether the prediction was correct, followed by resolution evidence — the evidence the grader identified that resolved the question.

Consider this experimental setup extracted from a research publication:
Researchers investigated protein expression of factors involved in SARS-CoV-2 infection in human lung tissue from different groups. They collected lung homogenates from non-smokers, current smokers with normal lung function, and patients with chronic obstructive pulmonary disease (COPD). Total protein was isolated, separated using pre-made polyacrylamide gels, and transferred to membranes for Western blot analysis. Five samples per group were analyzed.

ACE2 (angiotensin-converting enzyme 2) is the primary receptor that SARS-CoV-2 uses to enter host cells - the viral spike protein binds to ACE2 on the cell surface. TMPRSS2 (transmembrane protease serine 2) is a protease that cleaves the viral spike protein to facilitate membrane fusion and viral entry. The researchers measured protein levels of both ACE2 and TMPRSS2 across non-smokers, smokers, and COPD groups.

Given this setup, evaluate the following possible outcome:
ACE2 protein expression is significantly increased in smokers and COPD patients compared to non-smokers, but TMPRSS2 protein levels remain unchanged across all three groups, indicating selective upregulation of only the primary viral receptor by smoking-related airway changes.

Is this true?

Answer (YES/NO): NO